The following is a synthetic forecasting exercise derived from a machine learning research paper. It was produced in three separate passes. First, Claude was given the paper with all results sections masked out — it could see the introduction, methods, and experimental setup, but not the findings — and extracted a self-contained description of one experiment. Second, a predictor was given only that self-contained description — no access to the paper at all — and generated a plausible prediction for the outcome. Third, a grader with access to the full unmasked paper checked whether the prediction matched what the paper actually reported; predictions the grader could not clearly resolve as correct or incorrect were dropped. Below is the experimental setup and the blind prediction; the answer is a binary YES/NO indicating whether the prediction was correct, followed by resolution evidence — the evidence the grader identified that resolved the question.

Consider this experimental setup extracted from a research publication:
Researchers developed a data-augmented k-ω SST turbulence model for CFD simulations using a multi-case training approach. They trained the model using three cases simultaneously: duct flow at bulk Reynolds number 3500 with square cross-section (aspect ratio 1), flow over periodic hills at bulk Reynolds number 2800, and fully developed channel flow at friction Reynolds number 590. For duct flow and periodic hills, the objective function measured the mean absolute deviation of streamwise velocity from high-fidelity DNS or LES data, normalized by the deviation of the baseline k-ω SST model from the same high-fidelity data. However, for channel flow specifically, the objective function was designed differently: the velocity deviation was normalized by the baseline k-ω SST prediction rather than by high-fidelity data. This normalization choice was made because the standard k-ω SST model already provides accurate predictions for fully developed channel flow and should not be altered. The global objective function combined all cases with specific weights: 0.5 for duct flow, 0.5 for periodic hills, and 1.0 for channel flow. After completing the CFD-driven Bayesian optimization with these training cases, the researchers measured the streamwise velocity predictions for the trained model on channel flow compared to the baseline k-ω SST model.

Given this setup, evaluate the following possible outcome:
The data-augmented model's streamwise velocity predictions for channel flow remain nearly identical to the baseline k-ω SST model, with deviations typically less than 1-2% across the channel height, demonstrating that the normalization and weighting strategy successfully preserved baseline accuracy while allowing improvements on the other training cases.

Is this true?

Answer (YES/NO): YES